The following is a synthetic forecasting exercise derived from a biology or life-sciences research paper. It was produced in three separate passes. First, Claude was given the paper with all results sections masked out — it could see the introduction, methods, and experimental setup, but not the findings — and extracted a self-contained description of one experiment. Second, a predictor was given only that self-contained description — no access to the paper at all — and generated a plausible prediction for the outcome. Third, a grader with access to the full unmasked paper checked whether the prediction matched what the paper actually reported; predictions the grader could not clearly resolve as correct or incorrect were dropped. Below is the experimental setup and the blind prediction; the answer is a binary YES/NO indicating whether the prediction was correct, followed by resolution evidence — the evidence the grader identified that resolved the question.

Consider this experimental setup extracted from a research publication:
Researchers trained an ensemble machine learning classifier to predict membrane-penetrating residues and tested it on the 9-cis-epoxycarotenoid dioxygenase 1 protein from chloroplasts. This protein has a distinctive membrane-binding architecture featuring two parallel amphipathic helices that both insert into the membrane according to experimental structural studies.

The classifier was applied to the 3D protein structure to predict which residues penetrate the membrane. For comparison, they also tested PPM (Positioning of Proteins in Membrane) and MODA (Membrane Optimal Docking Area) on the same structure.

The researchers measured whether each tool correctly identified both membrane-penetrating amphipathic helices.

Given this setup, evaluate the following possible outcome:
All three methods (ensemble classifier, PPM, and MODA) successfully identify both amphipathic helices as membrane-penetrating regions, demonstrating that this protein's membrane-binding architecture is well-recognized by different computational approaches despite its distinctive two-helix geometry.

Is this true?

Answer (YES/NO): NO